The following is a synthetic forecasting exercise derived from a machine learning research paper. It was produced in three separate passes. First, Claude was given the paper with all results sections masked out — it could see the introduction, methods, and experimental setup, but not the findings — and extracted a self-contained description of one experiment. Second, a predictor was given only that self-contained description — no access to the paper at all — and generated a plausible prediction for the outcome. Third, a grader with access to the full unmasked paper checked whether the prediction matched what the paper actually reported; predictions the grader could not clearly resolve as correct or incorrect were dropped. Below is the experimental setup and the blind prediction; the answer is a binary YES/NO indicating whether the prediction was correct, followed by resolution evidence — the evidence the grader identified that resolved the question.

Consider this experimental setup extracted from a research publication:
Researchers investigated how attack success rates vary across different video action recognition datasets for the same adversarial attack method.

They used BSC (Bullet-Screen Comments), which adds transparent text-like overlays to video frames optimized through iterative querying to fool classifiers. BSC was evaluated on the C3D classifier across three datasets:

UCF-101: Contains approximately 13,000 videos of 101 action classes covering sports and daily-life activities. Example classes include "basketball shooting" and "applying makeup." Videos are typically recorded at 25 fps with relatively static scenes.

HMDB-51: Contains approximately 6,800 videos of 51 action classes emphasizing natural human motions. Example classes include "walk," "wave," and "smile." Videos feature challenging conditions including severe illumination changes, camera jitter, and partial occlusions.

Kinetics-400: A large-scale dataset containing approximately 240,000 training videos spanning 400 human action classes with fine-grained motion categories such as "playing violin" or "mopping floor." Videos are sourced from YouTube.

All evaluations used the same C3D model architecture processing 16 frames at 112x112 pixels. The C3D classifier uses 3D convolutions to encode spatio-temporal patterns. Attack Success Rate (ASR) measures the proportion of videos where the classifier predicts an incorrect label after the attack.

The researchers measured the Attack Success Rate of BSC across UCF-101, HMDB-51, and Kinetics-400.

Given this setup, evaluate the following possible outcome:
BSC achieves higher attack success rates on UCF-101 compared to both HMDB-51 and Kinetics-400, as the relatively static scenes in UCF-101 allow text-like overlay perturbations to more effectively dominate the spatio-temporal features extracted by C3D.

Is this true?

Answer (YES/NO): NO